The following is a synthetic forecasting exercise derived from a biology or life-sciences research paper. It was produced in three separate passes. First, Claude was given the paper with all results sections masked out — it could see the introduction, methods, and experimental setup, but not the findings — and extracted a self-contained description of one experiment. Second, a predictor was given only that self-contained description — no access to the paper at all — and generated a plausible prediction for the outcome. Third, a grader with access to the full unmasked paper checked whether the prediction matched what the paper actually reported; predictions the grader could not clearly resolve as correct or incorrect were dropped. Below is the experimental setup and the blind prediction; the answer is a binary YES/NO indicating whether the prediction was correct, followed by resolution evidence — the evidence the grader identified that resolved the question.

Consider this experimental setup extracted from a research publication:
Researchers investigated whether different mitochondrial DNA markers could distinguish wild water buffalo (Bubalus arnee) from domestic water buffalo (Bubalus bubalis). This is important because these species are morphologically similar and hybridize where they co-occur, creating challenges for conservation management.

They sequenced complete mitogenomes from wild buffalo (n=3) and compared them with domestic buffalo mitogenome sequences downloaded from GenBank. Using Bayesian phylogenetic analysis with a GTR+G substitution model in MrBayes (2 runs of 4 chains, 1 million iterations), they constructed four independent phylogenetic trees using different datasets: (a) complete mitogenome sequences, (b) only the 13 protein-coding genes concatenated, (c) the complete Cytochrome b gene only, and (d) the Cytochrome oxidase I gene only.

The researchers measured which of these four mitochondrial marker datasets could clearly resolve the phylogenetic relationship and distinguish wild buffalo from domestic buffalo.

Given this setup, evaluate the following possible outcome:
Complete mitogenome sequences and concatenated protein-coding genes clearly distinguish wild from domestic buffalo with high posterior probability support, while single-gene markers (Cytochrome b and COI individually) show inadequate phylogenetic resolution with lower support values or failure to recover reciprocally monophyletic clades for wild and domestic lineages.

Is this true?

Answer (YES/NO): NO